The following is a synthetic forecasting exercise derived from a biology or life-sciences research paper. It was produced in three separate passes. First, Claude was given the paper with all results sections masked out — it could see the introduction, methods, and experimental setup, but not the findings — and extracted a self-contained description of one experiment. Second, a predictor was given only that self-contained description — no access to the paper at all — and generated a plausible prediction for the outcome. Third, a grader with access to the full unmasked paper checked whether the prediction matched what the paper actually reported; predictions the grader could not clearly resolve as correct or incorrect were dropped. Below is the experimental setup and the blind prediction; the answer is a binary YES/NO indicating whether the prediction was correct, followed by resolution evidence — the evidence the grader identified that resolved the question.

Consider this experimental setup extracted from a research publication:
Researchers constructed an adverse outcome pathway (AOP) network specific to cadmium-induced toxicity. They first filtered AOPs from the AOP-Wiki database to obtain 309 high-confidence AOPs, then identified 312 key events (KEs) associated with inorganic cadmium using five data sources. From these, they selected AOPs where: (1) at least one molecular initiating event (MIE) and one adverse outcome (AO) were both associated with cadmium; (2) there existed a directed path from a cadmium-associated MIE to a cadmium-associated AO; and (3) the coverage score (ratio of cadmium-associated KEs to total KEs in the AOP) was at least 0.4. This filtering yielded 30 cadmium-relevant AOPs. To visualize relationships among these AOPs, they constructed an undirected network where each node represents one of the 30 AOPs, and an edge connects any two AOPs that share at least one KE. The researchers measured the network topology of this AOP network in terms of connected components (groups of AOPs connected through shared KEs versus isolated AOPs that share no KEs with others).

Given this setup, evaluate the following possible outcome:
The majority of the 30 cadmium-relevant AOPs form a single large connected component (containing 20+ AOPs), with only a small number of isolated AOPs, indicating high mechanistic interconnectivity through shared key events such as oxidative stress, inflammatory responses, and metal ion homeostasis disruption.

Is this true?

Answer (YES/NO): NO